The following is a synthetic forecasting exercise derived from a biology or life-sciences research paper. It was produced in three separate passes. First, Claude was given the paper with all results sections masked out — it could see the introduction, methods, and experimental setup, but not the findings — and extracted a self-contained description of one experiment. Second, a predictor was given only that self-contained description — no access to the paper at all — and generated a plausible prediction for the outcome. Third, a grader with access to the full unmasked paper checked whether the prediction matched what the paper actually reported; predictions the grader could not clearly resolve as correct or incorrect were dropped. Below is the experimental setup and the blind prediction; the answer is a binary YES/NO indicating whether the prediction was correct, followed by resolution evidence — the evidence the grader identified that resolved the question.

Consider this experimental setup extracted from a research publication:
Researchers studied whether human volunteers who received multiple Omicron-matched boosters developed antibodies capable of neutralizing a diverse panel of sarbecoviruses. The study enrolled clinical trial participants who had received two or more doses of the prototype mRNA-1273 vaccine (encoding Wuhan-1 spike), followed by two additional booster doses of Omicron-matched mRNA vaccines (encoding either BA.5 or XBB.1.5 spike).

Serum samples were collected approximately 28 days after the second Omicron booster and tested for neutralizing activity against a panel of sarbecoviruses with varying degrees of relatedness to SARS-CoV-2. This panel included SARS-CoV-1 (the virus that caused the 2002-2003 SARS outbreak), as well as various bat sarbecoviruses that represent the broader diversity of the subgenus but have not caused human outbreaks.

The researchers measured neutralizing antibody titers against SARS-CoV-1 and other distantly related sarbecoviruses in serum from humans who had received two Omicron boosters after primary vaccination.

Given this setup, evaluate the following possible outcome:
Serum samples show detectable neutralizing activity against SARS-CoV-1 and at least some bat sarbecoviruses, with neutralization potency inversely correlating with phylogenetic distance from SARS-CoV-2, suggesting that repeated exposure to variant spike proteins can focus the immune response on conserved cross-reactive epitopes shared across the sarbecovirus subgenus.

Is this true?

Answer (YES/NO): NO